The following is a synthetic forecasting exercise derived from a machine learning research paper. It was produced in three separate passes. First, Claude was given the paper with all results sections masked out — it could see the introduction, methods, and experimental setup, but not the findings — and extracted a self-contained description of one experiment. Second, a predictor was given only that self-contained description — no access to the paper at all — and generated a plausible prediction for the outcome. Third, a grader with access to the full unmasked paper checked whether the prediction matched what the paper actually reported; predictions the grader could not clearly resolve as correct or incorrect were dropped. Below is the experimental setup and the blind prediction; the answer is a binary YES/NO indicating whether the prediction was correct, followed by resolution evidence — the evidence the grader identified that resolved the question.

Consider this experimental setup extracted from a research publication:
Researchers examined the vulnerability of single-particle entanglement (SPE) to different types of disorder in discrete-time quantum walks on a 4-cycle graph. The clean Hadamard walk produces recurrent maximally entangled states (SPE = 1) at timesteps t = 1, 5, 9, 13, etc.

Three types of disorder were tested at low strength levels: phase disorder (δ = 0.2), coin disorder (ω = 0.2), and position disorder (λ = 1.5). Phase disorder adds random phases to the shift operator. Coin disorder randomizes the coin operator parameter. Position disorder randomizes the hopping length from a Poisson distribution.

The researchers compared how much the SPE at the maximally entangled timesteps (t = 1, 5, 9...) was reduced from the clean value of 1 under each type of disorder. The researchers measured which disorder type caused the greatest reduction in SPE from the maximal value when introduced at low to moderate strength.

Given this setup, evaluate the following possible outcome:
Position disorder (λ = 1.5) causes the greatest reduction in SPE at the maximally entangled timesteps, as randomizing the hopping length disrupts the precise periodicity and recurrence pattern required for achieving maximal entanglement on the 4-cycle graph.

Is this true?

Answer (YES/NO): YES